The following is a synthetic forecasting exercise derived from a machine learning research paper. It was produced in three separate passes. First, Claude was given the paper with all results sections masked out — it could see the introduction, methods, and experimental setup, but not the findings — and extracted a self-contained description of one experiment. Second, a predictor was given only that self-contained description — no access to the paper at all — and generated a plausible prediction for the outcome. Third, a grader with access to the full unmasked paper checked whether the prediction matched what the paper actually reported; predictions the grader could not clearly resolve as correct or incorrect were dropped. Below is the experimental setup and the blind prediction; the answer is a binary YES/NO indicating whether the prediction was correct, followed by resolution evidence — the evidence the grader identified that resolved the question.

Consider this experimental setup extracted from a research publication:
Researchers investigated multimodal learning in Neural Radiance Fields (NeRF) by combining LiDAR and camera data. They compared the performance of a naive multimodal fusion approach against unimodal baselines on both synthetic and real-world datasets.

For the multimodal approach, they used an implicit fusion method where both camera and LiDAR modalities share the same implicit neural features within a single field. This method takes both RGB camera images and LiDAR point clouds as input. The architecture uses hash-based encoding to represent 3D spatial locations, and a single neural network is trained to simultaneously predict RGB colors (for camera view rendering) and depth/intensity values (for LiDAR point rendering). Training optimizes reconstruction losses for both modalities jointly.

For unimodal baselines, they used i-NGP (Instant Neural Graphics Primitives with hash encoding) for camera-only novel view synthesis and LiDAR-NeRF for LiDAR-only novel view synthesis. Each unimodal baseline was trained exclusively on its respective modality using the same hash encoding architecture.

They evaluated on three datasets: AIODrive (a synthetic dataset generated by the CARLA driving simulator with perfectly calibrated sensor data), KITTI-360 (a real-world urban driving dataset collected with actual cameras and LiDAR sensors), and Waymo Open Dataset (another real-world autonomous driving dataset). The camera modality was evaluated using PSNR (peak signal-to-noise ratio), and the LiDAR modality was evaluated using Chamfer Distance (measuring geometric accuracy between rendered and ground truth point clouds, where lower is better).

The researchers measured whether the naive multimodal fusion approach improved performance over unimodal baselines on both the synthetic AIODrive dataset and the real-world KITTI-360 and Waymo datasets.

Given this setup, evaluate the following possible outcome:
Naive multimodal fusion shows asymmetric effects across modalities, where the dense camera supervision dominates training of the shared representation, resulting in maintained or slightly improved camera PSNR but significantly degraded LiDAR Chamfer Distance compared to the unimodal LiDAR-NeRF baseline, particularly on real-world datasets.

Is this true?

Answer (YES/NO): NO